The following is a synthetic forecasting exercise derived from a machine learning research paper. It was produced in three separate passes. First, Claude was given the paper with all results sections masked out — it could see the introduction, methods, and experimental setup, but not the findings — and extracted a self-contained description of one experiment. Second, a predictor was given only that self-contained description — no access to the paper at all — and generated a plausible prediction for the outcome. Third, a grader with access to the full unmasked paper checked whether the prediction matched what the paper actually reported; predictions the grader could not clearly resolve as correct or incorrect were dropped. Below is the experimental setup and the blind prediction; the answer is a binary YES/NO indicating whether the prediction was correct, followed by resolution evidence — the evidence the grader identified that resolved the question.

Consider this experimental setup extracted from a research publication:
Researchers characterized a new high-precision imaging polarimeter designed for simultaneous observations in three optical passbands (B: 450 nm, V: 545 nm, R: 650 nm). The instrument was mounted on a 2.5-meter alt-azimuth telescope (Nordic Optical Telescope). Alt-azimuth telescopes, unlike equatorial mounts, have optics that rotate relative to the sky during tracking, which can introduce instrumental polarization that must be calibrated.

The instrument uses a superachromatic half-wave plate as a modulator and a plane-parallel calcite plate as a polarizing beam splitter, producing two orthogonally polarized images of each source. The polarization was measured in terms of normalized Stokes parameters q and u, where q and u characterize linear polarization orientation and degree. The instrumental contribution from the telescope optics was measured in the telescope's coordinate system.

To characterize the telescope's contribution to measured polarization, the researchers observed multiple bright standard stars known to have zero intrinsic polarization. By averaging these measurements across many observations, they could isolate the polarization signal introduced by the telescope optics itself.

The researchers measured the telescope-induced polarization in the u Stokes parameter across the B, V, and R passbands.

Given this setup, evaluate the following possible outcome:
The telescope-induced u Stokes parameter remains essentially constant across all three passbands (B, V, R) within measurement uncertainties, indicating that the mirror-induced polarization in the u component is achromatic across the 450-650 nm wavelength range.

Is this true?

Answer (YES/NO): NO